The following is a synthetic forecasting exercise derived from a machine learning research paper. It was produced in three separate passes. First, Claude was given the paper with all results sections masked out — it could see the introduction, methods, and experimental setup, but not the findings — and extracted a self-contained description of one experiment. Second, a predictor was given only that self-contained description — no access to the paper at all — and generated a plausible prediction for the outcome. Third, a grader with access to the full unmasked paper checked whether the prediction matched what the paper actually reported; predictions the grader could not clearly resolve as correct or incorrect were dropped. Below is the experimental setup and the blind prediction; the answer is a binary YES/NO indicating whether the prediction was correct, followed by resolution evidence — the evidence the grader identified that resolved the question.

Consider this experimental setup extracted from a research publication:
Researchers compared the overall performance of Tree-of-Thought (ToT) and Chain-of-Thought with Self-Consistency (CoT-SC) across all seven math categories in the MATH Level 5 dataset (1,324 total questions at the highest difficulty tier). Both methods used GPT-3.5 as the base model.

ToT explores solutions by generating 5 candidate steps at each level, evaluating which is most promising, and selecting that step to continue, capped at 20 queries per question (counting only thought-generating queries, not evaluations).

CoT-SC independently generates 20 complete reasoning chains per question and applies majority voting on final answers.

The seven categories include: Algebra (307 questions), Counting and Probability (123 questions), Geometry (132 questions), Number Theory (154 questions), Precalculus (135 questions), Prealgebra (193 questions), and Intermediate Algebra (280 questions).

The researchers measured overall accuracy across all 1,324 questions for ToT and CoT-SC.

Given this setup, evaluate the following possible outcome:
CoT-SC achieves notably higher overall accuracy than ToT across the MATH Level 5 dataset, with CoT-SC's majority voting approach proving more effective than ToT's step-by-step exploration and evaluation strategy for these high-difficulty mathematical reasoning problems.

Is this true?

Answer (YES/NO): YES